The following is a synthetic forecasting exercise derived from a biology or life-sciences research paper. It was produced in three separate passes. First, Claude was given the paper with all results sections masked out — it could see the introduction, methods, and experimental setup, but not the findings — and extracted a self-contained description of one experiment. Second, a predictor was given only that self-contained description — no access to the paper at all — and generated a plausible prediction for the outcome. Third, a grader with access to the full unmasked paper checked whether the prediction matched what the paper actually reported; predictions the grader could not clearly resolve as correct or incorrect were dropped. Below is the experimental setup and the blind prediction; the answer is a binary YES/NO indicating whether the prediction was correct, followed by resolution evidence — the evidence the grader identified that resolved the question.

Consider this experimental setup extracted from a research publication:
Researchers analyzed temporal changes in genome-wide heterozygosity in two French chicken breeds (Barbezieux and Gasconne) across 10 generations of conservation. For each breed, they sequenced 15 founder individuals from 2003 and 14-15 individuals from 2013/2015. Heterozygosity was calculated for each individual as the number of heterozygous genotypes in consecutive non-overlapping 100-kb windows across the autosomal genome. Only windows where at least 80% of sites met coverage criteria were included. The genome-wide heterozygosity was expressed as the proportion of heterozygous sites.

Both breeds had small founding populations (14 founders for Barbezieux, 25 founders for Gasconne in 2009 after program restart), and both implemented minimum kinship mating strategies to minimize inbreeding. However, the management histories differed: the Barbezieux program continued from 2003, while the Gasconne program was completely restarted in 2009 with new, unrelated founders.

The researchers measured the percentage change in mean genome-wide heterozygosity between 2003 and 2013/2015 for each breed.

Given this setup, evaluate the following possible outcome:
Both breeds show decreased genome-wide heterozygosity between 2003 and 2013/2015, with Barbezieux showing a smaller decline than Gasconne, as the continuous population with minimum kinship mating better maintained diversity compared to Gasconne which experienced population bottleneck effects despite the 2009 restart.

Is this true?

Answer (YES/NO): YES